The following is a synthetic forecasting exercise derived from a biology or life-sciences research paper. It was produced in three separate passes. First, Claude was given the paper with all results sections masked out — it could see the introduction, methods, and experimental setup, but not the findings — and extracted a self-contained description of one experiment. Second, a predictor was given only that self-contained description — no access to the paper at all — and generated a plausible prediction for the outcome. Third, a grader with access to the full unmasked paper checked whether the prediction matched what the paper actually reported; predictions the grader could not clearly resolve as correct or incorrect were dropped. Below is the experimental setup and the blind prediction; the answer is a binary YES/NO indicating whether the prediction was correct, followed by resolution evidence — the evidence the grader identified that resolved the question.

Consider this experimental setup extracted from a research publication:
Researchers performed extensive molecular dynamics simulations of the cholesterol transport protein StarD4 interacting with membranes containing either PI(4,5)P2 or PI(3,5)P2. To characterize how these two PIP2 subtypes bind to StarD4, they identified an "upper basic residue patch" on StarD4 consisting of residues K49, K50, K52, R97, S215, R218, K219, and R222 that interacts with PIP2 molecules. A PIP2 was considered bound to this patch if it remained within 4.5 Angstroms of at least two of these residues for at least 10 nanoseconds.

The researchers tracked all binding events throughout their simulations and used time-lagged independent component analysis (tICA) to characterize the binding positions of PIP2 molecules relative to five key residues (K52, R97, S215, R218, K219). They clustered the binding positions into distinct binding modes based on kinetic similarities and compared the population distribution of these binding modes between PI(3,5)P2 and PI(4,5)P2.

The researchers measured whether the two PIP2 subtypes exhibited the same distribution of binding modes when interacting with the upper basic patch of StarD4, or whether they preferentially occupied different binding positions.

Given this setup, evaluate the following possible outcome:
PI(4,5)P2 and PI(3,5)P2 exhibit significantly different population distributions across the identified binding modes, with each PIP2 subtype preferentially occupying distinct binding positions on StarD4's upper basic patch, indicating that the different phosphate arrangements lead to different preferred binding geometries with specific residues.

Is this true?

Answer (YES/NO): YES